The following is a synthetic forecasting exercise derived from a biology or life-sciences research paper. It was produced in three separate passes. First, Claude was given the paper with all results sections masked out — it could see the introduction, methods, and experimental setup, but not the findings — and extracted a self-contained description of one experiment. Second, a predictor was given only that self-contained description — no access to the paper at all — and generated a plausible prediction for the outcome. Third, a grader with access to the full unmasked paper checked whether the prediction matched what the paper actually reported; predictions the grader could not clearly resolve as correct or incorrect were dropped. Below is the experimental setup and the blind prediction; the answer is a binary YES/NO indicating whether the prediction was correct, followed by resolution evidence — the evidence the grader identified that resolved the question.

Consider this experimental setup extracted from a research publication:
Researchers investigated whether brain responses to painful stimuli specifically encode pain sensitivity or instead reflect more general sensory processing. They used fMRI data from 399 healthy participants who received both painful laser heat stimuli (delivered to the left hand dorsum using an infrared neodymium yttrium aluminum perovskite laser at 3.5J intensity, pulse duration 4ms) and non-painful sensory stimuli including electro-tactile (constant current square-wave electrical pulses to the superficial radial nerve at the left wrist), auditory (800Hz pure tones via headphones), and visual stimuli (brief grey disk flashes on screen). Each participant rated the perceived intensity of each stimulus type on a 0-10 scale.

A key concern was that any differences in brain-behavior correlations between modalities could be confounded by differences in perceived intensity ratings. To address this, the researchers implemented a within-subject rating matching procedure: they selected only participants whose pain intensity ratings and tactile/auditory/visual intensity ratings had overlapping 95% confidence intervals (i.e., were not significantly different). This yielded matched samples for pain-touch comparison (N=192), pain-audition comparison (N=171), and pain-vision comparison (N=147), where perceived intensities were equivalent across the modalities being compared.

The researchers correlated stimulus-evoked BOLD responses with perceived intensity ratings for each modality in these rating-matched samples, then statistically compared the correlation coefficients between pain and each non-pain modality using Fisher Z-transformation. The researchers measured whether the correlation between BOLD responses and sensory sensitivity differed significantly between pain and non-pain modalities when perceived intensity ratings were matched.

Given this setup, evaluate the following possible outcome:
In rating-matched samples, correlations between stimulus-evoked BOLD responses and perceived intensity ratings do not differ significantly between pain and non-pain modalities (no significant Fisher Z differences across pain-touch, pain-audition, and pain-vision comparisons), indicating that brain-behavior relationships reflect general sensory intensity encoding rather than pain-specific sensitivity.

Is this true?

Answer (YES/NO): NO